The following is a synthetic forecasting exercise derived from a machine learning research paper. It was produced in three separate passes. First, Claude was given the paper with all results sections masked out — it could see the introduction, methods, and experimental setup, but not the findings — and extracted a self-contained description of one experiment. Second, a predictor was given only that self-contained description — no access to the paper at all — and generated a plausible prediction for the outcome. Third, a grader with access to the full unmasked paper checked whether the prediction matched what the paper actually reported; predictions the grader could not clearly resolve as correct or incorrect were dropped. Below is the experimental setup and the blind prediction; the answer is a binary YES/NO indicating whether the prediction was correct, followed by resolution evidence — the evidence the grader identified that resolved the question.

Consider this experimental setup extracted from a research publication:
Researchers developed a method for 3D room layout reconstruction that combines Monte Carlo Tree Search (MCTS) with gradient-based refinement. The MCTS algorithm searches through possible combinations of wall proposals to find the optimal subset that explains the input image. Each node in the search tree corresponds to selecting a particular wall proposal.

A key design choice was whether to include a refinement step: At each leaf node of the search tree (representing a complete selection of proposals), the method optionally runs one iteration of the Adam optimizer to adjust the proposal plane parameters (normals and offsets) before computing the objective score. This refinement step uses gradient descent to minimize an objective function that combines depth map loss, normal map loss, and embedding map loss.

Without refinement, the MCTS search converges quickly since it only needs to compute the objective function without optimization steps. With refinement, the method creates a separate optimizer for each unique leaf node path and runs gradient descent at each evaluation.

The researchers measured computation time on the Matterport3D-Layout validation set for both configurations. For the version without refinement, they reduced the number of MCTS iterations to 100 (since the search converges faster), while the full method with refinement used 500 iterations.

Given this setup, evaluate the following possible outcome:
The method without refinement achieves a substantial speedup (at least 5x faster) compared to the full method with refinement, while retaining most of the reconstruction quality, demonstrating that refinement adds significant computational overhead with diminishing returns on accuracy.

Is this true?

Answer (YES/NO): NO